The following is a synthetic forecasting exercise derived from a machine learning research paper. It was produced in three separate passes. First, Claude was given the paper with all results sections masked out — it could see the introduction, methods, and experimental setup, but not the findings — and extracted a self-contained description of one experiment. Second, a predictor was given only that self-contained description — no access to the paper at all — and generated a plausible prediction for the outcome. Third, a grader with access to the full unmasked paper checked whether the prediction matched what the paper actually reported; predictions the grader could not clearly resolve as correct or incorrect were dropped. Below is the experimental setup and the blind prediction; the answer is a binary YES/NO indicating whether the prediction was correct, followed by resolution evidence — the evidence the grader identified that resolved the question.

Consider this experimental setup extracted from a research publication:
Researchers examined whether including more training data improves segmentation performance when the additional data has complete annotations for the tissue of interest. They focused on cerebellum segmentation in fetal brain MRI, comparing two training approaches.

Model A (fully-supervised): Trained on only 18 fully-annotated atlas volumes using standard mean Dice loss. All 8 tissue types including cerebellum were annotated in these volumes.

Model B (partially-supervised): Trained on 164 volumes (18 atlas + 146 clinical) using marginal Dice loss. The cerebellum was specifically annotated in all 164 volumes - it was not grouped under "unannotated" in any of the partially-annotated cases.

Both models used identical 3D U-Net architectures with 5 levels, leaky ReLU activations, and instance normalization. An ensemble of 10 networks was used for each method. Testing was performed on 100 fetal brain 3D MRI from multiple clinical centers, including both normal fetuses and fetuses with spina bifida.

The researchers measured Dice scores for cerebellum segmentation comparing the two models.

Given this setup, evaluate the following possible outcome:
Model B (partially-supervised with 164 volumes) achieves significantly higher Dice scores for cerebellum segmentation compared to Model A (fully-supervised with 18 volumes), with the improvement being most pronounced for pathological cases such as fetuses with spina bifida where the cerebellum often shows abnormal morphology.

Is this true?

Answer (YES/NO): NO